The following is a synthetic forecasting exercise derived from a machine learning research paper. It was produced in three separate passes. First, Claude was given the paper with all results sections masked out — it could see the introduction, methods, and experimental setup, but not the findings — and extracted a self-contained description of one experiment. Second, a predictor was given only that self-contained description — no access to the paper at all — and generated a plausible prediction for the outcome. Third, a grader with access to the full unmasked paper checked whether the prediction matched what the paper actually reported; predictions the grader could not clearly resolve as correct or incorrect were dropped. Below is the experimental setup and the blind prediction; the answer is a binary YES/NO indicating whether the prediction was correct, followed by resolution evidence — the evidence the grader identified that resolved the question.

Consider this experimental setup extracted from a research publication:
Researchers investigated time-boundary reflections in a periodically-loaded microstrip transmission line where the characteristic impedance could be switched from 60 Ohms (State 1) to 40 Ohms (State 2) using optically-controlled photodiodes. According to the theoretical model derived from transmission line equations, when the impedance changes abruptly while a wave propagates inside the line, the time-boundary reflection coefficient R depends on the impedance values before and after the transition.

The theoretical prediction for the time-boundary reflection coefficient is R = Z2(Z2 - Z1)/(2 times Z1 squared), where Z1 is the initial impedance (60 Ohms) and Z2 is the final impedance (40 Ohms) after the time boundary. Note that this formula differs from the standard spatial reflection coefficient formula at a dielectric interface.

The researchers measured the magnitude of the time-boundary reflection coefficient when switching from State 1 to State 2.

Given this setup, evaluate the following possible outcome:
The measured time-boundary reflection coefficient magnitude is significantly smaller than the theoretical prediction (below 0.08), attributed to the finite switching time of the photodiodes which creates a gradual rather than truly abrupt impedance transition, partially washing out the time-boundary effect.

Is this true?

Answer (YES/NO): YES